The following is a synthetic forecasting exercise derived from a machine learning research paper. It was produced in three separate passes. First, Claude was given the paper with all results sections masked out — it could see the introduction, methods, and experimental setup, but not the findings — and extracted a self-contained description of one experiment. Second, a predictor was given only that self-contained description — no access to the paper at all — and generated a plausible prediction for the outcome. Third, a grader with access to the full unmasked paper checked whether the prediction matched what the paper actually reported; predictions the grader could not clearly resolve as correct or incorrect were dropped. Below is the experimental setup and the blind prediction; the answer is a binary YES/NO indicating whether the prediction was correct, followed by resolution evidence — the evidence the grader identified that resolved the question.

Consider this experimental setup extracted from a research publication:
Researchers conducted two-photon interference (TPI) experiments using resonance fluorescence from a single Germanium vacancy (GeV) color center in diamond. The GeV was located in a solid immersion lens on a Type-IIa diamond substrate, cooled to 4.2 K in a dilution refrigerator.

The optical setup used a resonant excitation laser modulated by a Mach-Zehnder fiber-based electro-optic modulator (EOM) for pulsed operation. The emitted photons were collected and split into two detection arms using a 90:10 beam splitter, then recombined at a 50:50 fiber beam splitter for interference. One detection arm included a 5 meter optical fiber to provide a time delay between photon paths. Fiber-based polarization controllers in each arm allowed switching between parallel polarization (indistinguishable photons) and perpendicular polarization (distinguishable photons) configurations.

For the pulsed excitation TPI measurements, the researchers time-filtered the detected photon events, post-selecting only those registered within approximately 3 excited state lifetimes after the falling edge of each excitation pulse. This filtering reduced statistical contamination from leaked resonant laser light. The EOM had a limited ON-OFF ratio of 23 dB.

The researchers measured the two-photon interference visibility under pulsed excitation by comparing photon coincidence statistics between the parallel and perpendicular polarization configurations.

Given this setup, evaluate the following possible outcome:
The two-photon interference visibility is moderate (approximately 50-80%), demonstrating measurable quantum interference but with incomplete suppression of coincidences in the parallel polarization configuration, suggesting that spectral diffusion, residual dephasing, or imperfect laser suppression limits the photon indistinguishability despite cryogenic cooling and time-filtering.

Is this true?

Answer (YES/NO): YES